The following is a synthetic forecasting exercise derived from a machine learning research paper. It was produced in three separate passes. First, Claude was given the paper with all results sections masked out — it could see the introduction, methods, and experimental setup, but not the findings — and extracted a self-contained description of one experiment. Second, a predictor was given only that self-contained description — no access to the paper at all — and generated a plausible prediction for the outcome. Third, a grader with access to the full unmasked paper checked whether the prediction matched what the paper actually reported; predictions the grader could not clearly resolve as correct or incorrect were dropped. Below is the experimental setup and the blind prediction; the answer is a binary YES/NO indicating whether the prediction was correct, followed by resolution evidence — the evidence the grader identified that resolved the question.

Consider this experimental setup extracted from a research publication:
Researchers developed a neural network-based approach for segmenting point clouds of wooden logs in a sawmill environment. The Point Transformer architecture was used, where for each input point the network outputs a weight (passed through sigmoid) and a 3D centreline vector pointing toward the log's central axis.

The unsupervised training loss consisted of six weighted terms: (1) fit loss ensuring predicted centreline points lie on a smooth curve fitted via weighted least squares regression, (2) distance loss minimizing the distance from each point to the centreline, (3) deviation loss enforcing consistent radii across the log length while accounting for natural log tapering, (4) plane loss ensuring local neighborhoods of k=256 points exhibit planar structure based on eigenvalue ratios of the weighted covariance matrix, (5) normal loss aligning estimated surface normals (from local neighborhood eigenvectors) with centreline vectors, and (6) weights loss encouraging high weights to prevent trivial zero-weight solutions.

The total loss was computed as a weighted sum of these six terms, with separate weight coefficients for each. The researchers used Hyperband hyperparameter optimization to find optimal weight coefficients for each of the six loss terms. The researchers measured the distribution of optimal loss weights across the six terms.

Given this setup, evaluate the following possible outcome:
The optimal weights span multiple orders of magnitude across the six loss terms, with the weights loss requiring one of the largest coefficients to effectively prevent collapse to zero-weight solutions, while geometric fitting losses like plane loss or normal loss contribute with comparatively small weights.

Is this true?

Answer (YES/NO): NO